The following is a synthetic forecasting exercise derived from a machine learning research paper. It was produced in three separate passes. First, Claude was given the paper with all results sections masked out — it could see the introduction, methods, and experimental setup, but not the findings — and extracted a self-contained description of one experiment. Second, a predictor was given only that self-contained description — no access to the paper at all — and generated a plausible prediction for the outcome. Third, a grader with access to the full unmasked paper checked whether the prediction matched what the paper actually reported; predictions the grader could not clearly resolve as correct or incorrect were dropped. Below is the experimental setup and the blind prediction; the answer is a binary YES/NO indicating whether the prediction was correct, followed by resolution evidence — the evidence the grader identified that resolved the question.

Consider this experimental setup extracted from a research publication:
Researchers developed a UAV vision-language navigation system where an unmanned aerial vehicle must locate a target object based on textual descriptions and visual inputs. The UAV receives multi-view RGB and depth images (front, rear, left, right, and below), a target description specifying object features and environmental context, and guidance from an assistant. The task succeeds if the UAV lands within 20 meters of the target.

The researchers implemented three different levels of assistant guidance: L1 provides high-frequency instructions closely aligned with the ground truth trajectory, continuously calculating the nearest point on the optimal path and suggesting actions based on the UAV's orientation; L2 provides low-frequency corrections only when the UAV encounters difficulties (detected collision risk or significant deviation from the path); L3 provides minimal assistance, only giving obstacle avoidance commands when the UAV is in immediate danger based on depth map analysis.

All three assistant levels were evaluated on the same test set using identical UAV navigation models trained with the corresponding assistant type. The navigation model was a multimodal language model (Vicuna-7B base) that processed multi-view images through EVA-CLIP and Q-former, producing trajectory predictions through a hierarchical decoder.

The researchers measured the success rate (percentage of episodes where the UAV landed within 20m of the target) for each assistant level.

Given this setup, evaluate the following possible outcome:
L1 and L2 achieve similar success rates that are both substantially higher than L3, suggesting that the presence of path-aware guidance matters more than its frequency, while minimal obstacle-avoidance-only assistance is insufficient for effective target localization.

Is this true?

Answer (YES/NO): NO